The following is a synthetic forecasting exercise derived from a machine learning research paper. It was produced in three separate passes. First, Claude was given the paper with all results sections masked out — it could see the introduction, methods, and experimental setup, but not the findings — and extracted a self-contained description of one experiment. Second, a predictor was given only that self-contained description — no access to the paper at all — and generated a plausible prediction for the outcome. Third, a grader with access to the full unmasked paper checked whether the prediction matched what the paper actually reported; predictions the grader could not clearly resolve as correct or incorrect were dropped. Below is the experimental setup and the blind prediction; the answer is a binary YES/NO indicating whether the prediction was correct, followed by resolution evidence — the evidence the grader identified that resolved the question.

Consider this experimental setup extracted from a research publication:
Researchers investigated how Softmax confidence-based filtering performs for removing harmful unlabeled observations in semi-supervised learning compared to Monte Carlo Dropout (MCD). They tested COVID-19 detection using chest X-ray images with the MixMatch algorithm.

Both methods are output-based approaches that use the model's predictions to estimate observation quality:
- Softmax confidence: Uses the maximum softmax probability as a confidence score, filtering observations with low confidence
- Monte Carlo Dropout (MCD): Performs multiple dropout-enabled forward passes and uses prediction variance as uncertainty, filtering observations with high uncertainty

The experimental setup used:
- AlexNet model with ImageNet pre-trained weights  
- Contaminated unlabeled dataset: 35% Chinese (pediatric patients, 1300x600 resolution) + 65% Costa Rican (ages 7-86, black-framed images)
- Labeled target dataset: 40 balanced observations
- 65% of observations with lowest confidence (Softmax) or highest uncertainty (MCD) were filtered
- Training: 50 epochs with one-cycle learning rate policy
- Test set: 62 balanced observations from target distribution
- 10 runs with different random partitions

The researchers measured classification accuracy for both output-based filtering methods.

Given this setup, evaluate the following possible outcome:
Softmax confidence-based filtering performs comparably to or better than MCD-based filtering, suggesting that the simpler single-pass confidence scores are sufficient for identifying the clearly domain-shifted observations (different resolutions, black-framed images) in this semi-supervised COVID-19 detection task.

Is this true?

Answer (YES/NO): NO